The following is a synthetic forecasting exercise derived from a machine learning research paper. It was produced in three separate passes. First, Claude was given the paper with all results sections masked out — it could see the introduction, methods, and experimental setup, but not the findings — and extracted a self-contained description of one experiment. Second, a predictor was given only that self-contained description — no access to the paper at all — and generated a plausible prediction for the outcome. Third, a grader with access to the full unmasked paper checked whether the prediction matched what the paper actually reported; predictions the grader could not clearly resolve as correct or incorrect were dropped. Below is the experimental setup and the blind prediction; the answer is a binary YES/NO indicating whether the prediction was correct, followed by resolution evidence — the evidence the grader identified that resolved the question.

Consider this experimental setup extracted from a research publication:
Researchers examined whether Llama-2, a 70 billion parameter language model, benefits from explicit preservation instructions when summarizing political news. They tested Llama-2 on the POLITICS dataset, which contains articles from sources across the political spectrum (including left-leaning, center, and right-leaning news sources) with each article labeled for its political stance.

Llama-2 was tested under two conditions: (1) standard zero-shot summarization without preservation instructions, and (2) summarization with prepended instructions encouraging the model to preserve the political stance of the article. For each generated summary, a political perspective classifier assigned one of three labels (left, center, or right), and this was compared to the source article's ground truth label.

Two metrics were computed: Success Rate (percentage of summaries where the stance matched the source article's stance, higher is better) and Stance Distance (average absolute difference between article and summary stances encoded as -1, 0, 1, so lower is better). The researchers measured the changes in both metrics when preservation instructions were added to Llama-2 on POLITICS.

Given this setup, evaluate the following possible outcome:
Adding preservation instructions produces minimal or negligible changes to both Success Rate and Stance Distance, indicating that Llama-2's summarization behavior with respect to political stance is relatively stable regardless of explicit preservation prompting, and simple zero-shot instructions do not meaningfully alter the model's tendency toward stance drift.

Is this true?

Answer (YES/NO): NO